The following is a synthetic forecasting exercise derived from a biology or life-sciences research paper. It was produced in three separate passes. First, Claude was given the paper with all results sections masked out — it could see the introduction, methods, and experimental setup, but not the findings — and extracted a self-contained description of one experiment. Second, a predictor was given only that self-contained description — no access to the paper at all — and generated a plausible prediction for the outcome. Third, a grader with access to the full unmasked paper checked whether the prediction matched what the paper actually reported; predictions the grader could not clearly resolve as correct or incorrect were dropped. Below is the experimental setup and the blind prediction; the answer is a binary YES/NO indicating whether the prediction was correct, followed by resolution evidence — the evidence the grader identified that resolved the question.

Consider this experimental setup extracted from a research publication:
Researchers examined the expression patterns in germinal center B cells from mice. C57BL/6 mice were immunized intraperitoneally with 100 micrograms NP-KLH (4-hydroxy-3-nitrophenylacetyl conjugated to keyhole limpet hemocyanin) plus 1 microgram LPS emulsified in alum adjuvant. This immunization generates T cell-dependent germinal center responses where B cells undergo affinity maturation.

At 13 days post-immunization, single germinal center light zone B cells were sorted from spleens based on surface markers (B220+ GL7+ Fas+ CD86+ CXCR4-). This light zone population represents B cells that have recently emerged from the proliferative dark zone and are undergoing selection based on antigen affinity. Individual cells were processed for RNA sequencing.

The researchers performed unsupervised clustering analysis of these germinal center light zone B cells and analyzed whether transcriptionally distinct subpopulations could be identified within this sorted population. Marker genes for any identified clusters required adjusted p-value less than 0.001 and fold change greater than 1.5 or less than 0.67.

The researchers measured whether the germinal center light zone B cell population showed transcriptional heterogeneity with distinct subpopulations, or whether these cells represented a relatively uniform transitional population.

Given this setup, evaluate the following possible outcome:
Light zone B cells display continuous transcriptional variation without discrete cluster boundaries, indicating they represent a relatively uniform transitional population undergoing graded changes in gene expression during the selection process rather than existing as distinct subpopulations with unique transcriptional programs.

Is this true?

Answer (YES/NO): NO